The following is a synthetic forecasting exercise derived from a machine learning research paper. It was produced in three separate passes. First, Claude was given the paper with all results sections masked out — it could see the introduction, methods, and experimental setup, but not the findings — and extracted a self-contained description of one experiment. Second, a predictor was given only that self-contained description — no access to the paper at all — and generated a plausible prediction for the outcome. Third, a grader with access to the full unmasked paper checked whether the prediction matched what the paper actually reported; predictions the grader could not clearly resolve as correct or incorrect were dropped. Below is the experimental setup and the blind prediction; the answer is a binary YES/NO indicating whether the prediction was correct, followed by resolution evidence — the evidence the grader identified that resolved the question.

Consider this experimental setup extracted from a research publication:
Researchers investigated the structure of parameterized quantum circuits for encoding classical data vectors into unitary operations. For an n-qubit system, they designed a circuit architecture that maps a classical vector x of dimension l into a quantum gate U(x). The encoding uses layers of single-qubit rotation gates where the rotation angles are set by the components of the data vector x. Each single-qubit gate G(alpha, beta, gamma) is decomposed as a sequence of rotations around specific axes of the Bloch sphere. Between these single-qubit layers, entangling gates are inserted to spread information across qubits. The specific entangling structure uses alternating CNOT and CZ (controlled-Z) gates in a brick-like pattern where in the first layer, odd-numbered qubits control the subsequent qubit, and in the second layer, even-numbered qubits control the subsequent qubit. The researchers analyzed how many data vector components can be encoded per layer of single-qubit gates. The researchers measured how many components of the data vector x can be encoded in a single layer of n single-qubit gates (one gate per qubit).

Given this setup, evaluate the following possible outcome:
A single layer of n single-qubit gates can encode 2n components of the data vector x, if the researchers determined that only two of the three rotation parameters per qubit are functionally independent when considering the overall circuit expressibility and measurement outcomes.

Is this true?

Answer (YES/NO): NO